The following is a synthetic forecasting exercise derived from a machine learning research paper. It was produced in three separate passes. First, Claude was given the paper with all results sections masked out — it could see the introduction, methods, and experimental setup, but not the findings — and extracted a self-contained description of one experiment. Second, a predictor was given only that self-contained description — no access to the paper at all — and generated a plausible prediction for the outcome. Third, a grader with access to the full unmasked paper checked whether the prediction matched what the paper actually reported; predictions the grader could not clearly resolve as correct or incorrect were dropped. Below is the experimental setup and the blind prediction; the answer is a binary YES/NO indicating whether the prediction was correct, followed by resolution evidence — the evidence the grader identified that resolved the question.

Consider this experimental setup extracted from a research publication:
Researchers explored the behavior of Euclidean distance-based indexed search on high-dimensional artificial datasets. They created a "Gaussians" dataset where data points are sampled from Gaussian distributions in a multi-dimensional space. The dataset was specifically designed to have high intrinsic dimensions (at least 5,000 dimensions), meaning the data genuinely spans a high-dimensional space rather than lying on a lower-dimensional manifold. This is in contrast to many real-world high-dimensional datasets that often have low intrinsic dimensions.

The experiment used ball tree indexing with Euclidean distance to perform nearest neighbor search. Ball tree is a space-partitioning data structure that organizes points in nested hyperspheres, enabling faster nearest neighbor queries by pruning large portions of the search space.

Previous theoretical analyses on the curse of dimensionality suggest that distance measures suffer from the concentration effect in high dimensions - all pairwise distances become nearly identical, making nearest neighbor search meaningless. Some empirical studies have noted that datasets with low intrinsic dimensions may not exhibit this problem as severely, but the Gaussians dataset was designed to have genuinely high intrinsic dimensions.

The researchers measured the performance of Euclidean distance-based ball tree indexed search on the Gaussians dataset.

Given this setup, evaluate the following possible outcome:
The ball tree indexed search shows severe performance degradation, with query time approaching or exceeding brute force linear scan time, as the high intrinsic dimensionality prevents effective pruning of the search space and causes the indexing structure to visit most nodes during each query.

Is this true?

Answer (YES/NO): NO